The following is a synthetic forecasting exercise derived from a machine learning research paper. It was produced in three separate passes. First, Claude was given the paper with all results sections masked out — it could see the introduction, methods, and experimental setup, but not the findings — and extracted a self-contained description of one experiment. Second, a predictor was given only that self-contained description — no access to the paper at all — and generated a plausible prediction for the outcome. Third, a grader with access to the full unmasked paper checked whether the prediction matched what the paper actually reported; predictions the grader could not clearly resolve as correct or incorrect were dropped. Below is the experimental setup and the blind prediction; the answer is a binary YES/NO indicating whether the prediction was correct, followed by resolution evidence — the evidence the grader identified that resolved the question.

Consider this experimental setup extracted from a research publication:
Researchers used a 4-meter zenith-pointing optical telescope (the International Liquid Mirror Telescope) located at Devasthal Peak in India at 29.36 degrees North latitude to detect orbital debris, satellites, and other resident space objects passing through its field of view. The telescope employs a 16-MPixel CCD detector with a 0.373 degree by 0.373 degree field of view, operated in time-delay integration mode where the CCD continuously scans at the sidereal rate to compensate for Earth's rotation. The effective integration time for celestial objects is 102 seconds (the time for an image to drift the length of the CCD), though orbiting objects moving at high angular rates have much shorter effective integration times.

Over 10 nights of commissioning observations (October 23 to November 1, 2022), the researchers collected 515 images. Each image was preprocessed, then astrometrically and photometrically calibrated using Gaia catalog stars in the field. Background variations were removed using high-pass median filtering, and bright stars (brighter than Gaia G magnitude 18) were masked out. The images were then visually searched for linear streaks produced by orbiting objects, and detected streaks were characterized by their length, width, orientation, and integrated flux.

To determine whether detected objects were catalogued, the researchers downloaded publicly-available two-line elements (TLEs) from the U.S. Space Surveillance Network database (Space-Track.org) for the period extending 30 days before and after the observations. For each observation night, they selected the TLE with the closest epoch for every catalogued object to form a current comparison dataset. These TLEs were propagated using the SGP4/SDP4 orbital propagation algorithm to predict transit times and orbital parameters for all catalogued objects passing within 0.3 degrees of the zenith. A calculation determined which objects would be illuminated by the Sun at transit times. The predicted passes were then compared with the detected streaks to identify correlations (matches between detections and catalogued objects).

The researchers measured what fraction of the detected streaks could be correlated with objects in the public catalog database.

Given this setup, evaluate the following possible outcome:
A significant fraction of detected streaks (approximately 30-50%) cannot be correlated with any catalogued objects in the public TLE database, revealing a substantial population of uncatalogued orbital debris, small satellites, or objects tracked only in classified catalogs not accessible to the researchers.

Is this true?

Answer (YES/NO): YES